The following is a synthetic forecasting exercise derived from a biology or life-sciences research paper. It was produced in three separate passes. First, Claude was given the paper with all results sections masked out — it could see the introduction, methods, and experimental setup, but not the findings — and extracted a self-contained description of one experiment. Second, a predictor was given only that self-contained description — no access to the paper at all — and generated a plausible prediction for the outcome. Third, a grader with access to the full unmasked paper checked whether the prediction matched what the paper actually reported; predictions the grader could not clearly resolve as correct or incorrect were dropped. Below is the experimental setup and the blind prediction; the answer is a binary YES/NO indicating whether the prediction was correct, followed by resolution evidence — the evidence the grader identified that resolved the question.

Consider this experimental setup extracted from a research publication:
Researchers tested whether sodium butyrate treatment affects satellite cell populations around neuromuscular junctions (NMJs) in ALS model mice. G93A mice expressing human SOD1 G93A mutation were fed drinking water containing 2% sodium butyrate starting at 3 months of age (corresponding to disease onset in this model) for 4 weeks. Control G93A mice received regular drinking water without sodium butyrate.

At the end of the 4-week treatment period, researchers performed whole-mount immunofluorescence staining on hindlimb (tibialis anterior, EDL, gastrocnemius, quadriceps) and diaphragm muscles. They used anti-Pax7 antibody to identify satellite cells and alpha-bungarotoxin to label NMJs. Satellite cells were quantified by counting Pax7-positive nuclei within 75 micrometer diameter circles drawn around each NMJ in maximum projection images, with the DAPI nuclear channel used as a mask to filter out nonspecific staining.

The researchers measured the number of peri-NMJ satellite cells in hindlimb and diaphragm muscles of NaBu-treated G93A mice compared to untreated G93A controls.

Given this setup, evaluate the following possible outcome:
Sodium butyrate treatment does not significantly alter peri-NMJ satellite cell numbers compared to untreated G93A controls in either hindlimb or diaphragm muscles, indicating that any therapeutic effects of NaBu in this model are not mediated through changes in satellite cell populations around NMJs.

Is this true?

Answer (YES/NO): NO